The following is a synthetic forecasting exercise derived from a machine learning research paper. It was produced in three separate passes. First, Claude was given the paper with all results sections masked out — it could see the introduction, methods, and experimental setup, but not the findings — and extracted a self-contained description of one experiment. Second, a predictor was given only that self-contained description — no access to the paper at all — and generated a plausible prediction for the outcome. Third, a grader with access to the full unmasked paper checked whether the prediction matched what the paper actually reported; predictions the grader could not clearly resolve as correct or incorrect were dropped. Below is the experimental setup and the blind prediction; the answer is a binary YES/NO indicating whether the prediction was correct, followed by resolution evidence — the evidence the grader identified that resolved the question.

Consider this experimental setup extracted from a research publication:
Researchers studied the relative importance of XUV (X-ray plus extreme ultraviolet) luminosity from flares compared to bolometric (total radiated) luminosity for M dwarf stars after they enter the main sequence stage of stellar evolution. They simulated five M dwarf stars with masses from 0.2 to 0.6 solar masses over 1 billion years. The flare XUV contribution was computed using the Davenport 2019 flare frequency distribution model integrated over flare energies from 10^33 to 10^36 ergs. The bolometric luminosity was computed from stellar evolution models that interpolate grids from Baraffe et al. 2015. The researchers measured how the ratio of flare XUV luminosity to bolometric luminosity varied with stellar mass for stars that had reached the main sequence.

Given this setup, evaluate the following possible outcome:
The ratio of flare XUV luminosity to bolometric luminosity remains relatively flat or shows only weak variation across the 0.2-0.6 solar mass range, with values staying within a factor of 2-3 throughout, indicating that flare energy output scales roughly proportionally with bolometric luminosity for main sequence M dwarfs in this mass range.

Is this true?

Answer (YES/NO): NO